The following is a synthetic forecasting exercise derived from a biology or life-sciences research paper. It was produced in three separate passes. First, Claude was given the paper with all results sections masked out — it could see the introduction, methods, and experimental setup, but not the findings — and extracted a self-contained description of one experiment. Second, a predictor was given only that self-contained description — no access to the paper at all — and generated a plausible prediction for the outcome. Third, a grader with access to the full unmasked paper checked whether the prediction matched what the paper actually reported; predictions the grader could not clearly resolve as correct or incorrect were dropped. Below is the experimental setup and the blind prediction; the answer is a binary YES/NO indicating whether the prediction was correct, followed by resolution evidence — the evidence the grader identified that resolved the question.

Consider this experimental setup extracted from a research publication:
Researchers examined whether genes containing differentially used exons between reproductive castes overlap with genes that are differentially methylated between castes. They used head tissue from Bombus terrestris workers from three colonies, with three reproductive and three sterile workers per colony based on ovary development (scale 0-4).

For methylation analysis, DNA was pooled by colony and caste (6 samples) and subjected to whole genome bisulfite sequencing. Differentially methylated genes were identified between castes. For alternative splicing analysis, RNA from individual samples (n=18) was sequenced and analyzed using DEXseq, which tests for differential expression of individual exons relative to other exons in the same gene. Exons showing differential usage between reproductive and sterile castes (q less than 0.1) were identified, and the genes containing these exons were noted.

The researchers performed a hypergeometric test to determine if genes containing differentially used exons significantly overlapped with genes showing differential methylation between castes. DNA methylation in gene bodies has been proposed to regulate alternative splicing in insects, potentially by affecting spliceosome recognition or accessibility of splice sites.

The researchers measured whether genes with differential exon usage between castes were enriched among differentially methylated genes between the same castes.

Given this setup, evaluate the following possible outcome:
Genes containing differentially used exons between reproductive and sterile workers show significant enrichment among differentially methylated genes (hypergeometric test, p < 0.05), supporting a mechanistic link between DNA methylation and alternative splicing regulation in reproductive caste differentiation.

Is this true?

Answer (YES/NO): NO